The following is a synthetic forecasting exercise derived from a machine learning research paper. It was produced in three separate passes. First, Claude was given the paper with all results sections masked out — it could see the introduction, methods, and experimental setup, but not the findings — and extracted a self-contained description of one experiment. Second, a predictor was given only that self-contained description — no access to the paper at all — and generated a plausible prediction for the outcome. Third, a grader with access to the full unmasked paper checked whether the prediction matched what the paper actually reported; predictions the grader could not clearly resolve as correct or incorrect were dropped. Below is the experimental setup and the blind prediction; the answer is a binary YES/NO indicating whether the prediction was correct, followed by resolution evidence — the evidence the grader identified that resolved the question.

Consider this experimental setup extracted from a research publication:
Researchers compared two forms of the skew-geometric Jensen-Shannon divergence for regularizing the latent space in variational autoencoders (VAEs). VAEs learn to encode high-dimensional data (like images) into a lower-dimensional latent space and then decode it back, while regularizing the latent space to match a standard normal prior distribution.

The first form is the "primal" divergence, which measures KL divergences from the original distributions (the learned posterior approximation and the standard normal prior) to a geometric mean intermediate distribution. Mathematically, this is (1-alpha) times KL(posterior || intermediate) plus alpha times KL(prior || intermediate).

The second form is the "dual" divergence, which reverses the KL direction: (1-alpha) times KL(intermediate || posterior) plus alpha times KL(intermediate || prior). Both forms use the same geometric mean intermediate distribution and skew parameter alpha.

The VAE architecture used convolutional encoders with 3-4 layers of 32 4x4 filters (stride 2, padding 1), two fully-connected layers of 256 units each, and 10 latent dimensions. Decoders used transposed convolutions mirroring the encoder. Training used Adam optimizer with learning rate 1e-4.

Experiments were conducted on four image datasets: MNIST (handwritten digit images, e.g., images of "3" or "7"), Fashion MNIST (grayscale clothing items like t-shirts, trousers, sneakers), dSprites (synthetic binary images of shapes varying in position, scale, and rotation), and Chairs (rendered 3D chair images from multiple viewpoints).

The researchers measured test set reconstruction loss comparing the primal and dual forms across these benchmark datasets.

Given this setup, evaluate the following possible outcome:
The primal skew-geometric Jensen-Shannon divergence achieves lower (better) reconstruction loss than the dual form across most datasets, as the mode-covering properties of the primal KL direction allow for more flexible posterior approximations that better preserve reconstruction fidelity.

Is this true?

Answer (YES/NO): NO